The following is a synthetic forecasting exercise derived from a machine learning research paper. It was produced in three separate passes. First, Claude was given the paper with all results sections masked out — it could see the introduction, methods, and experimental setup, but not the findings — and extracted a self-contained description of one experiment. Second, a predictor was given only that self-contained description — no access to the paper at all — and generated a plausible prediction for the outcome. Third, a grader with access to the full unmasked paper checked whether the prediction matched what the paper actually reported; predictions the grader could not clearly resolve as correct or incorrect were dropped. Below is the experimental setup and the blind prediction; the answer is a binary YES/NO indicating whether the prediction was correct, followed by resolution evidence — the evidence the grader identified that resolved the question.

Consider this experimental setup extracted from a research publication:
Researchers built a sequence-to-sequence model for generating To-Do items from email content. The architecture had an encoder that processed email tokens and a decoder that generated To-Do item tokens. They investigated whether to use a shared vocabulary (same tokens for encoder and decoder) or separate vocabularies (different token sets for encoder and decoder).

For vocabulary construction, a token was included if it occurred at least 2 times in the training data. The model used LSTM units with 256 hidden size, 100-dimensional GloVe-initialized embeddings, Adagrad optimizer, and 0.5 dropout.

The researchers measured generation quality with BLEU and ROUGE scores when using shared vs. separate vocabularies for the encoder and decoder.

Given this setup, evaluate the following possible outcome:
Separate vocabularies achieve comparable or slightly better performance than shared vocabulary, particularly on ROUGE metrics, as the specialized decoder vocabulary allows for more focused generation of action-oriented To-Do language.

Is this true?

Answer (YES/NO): NO